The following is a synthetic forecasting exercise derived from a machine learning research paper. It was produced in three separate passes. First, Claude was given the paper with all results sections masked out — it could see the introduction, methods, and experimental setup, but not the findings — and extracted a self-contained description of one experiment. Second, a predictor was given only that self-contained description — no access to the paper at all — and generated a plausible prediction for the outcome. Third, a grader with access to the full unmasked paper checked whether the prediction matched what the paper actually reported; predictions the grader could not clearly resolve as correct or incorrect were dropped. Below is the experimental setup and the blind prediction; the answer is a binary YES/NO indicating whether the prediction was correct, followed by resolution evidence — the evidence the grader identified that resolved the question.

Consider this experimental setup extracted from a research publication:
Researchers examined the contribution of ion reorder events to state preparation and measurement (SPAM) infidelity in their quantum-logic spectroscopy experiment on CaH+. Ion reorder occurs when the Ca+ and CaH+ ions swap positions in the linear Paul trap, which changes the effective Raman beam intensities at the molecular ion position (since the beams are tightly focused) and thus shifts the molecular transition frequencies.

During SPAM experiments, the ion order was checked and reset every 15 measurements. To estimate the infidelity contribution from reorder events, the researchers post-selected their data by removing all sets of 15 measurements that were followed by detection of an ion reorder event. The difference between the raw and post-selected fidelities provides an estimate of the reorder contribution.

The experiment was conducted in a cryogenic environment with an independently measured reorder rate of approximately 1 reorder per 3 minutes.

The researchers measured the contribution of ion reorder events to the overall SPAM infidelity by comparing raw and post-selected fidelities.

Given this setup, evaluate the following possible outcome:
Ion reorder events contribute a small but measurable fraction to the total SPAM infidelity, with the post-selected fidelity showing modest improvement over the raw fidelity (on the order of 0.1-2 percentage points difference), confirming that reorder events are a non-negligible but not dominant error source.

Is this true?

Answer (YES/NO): NO